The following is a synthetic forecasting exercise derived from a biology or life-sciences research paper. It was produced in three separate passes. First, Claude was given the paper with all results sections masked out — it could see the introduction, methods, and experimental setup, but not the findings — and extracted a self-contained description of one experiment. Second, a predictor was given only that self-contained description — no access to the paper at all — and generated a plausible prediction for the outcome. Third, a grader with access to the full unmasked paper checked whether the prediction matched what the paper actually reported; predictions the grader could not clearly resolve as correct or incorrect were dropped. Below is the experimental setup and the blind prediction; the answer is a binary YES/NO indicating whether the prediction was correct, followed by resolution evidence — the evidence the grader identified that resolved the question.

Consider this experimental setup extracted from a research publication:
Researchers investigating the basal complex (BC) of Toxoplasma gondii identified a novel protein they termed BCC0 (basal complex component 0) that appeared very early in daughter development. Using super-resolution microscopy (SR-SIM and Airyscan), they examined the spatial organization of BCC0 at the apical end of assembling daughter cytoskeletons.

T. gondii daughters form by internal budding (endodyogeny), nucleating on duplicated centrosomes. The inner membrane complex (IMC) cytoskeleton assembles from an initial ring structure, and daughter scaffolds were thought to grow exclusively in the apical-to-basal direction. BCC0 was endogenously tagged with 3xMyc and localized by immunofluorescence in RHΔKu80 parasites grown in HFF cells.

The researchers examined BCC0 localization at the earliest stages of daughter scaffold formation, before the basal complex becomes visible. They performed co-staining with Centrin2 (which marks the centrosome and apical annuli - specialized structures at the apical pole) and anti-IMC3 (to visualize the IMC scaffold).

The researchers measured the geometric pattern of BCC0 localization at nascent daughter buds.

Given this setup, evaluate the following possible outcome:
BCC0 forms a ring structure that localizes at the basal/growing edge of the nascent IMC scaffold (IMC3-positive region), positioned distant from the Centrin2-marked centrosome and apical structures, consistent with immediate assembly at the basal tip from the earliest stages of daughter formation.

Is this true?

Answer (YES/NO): NO